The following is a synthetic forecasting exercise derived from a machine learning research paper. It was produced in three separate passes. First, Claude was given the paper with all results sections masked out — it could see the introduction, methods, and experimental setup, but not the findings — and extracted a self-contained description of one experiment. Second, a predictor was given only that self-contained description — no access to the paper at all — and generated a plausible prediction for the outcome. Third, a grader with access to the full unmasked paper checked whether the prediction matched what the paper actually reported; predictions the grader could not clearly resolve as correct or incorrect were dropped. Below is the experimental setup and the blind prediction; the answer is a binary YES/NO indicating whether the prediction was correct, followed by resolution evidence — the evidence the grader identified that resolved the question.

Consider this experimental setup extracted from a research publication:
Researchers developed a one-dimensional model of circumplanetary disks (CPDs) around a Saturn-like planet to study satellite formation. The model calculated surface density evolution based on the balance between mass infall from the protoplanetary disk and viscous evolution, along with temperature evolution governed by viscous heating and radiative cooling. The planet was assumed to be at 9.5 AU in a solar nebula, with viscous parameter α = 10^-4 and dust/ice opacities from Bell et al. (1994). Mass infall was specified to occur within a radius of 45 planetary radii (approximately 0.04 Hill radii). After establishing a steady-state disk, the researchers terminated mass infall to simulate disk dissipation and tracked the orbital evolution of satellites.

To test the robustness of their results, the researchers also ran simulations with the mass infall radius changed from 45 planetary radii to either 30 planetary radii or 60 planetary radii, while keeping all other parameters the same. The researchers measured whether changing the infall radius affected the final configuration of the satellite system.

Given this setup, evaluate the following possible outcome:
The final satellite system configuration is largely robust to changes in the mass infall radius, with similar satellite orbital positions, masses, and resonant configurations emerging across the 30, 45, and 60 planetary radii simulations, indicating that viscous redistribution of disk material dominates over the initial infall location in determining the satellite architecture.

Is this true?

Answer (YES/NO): NO